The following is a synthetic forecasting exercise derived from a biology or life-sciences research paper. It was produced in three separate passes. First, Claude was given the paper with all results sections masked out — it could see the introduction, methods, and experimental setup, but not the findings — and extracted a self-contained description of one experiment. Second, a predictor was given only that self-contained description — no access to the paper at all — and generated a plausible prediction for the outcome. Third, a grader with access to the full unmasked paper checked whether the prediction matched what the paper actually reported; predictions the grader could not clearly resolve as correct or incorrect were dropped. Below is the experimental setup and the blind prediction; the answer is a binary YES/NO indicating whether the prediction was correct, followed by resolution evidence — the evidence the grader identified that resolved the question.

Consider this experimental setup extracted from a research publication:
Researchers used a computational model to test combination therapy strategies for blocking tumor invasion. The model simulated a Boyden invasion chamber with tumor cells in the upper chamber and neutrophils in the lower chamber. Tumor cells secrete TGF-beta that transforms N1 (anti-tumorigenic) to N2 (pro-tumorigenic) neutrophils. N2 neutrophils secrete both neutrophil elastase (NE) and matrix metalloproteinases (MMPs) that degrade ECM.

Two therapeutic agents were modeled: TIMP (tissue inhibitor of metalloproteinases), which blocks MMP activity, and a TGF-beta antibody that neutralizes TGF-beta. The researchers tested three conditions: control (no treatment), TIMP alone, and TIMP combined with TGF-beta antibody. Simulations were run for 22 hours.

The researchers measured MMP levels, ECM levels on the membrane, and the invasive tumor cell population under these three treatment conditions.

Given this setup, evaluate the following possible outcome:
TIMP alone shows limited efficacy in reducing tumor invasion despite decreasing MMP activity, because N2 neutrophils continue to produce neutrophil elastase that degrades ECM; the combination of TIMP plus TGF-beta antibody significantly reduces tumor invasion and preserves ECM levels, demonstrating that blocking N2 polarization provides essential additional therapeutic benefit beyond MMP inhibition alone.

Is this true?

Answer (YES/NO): YES